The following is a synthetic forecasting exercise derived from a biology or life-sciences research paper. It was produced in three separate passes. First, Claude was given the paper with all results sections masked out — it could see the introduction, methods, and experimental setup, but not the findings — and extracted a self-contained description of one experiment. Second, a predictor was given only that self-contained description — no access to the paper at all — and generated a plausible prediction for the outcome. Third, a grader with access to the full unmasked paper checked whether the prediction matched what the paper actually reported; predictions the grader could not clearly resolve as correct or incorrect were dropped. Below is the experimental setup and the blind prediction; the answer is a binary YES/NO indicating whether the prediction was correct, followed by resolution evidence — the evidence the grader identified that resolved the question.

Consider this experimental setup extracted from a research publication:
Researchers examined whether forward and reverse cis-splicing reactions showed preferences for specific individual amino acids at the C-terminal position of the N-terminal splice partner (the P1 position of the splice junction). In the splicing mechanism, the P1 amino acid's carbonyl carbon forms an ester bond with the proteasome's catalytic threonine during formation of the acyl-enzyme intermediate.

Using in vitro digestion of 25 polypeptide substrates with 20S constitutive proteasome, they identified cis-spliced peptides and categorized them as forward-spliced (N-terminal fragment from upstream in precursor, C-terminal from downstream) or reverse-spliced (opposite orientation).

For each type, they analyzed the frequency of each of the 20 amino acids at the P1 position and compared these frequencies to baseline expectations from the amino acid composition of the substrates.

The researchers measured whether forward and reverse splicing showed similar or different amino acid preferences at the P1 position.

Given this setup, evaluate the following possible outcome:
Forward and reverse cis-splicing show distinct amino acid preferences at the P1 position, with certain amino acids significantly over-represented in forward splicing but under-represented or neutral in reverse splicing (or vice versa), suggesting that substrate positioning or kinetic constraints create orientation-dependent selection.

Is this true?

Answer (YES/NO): YES